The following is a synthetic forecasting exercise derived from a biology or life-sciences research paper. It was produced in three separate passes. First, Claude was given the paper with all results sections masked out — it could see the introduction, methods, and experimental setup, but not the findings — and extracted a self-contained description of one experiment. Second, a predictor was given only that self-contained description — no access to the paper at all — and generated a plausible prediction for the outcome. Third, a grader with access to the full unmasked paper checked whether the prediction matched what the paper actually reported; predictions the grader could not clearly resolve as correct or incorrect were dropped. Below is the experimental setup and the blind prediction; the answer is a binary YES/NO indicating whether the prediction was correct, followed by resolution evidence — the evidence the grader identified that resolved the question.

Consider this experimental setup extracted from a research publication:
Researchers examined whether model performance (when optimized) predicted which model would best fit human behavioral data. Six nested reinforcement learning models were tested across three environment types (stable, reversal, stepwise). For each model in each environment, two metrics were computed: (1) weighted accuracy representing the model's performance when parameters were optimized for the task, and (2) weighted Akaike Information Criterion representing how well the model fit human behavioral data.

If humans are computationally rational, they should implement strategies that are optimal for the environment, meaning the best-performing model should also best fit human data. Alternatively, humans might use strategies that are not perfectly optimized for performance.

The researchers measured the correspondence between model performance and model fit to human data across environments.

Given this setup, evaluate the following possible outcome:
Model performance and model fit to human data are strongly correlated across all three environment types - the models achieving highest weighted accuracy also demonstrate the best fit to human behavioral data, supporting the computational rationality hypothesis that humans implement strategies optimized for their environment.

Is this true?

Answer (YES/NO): NO